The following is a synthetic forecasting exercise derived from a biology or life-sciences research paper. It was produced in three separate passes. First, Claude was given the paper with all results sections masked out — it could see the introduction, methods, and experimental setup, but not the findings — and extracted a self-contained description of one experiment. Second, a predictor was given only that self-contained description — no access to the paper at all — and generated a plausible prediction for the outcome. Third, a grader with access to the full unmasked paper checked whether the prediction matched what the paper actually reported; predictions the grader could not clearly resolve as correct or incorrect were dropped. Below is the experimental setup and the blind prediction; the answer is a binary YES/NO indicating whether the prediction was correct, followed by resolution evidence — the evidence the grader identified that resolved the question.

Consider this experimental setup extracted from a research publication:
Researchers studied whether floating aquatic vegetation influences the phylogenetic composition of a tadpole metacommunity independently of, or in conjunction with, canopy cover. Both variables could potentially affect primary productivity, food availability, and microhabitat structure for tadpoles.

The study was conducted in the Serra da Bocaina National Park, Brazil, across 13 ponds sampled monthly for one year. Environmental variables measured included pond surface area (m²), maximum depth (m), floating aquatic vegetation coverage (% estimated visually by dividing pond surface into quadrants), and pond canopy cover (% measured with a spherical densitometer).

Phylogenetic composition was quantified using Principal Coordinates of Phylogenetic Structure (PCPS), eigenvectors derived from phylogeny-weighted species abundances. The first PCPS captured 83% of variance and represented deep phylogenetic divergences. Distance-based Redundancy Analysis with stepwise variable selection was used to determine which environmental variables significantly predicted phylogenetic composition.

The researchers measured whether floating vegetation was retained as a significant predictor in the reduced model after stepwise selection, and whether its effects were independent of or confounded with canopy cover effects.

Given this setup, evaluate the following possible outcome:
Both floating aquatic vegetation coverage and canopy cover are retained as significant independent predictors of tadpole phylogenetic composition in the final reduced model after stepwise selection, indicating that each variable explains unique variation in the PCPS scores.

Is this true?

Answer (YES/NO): YES